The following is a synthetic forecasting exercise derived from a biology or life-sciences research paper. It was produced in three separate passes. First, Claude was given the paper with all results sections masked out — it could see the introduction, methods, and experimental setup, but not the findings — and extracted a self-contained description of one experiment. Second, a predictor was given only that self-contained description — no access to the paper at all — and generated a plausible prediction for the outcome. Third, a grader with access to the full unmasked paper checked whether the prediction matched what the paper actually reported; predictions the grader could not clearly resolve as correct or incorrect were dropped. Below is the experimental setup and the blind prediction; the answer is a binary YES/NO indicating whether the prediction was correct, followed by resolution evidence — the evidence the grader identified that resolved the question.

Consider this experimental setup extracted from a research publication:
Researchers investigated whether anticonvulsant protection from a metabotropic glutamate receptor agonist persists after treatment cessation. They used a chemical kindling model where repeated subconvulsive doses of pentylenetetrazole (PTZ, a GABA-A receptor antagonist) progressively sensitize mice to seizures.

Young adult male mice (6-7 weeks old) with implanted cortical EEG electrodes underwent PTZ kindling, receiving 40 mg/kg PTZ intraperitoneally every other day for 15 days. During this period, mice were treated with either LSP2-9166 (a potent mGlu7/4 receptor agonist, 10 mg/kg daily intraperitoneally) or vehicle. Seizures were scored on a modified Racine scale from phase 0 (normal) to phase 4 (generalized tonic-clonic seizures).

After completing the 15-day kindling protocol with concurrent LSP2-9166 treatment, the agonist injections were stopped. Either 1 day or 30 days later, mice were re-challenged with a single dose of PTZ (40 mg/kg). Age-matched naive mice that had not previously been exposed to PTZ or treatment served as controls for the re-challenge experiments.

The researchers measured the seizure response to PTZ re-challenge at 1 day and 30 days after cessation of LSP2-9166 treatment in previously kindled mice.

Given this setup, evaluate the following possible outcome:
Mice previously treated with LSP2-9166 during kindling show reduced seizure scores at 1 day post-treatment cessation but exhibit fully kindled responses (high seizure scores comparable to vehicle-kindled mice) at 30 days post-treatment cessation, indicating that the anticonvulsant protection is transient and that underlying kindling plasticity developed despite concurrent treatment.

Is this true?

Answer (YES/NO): NO